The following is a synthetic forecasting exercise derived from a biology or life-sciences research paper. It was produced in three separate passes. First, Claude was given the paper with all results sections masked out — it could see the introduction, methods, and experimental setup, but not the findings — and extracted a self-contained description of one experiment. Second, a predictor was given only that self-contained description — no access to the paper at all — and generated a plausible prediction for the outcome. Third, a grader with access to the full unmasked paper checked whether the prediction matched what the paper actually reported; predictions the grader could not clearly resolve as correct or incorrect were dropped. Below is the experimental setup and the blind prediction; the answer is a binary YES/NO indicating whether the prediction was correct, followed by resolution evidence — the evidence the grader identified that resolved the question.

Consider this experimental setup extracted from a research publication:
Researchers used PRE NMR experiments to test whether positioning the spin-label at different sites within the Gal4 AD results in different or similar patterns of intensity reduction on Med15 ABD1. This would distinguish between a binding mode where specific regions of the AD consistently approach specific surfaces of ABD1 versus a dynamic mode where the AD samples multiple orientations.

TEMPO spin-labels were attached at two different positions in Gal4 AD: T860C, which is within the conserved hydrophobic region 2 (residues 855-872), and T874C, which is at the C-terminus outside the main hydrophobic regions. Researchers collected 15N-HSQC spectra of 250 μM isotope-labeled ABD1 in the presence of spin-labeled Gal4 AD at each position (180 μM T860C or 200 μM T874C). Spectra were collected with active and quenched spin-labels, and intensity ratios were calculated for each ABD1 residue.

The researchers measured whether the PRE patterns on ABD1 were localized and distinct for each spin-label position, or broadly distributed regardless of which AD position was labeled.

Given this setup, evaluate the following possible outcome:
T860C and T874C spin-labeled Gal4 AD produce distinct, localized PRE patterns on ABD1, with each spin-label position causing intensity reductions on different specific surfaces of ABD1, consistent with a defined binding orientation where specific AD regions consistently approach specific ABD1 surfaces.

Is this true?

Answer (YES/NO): NO